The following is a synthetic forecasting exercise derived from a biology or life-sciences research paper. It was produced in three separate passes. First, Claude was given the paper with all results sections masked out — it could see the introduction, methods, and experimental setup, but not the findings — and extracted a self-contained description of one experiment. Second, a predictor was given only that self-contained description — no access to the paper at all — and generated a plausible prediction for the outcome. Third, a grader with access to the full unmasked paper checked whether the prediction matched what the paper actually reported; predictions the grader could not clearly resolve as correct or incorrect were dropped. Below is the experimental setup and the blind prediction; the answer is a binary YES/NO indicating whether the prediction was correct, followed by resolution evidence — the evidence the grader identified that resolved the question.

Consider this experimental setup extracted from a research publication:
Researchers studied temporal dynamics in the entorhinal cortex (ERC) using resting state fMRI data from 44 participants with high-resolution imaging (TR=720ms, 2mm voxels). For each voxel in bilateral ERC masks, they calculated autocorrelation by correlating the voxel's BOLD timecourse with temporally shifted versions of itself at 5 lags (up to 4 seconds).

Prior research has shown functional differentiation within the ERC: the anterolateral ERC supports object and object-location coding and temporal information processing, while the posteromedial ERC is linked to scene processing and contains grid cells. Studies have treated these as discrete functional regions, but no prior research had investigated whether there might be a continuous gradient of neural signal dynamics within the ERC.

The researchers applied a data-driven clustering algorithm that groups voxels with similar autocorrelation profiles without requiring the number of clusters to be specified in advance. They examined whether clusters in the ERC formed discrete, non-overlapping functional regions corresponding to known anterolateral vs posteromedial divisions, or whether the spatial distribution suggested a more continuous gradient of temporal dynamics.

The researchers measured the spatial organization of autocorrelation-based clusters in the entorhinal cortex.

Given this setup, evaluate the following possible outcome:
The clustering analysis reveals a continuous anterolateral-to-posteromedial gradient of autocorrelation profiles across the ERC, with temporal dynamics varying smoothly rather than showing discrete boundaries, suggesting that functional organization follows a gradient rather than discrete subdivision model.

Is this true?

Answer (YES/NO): YES